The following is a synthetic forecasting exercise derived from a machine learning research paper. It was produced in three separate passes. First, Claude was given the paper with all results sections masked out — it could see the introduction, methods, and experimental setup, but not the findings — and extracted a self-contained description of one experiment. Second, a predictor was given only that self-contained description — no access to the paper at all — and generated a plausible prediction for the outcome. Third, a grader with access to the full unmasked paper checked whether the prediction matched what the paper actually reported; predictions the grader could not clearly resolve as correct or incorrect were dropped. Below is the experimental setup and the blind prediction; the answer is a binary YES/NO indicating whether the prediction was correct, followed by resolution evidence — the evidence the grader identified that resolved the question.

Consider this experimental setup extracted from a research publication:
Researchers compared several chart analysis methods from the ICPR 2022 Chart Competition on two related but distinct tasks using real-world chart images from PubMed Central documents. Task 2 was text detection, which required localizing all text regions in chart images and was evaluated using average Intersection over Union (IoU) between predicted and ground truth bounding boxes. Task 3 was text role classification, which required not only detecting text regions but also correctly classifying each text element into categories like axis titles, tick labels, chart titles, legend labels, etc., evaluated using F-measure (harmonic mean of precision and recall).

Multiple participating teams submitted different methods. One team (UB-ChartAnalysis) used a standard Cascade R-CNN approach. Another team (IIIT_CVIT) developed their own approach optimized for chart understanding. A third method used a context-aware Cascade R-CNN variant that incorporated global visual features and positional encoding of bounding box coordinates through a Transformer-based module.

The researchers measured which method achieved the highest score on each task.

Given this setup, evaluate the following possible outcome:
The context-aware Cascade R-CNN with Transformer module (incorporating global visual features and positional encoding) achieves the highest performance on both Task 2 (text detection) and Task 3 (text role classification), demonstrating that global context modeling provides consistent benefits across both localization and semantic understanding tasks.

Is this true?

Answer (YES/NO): NO